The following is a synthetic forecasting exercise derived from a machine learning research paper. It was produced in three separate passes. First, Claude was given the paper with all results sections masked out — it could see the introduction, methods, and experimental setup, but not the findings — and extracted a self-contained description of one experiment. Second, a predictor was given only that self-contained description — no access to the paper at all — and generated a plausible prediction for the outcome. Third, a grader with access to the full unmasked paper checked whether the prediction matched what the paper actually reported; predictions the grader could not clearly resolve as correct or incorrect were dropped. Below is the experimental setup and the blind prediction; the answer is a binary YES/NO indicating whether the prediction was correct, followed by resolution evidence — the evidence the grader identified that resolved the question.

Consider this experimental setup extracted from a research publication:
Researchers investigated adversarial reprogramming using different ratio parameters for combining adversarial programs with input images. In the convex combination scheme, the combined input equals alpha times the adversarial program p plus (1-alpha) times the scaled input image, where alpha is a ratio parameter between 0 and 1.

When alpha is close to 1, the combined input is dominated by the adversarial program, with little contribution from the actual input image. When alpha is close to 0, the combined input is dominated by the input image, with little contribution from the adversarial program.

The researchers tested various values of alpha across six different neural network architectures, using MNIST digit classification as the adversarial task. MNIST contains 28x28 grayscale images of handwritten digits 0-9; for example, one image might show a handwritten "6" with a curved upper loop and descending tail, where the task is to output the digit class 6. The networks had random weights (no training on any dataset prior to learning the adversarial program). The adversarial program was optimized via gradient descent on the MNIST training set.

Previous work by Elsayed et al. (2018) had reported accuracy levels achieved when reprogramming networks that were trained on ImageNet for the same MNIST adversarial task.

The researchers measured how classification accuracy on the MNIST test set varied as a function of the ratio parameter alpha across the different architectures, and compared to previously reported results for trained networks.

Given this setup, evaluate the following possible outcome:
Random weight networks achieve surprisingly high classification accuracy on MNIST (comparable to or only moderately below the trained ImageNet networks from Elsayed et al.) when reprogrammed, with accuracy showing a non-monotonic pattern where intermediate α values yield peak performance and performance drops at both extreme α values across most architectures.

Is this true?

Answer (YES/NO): YES